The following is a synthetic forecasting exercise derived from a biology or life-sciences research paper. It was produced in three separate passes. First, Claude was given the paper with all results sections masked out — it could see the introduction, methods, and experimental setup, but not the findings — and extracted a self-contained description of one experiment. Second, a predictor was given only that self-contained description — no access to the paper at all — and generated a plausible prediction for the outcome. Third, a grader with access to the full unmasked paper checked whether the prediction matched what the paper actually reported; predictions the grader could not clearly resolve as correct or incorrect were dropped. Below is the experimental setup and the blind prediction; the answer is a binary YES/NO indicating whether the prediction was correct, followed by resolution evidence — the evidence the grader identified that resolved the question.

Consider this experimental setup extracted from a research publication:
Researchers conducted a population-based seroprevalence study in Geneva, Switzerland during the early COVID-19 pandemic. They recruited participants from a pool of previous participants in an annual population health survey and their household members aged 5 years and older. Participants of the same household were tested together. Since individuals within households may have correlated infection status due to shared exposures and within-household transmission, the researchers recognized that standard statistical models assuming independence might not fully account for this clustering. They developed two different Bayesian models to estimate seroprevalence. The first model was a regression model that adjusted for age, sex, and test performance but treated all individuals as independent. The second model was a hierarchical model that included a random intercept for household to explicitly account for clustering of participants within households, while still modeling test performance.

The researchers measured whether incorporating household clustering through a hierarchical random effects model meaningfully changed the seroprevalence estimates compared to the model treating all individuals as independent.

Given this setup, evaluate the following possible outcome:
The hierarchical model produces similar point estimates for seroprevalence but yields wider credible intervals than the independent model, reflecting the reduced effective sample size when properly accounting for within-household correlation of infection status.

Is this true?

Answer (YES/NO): NO